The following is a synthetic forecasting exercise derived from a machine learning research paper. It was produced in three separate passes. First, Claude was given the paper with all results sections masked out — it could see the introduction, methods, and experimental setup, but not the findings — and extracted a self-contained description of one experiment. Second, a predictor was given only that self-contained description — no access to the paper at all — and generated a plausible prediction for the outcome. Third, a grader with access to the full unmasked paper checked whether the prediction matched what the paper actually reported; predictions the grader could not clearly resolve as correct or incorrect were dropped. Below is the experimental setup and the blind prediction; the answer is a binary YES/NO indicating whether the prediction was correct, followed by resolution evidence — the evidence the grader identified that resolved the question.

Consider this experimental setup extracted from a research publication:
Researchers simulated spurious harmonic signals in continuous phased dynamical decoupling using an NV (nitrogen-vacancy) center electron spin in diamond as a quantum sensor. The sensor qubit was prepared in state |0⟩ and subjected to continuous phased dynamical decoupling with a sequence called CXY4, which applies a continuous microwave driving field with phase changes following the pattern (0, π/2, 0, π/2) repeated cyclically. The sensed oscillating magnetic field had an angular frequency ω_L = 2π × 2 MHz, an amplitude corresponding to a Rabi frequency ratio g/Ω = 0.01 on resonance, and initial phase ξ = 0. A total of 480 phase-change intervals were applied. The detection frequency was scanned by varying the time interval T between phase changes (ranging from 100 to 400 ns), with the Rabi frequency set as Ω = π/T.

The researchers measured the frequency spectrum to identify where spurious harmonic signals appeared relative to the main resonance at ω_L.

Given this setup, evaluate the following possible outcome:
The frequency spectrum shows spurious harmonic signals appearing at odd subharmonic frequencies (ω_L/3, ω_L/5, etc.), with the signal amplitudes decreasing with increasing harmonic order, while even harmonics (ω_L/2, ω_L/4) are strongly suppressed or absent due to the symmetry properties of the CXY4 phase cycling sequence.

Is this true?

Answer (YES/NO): NO